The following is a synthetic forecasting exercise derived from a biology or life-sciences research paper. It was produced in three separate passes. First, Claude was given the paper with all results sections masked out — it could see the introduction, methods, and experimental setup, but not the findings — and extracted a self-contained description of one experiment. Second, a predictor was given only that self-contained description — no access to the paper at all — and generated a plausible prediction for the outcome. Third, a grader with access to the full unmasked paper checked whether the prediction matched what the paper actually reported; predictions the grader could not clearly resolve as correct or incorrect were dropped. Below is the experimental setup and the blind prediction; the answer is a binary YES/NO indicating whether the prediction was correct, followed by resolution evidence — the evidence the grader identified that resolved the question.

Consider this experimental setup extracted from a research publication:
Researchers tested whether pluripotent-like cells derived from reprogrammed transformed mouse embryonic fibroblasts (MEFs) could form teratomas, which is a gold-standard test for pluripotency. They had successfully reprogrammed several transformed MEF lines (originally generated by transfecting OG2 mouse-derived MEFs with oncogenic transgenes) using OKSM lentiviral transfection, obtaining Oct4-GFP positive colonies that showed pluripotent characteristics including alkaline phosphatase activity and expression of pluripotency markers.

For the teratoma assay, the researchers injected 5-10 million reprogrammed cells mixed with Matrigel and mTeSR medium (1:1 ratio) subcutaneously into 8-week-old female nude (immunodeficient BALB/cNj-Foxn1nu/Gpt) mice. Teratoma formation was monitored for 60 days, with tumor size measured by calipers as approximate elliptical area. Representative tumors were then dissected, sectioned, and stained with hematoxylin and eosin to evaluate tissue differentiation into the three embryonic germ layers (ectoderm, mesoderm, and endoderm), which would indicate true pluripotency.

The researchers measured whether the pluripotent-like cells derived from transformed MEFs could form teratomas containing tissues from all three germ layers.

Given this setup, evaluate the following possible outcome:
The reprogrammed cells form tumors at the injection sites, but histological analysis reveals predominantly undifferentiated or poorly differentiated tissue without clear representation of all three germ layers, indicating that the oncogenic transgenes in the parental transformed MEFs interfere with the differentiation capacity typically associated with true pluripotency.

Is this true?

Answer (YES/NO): NO